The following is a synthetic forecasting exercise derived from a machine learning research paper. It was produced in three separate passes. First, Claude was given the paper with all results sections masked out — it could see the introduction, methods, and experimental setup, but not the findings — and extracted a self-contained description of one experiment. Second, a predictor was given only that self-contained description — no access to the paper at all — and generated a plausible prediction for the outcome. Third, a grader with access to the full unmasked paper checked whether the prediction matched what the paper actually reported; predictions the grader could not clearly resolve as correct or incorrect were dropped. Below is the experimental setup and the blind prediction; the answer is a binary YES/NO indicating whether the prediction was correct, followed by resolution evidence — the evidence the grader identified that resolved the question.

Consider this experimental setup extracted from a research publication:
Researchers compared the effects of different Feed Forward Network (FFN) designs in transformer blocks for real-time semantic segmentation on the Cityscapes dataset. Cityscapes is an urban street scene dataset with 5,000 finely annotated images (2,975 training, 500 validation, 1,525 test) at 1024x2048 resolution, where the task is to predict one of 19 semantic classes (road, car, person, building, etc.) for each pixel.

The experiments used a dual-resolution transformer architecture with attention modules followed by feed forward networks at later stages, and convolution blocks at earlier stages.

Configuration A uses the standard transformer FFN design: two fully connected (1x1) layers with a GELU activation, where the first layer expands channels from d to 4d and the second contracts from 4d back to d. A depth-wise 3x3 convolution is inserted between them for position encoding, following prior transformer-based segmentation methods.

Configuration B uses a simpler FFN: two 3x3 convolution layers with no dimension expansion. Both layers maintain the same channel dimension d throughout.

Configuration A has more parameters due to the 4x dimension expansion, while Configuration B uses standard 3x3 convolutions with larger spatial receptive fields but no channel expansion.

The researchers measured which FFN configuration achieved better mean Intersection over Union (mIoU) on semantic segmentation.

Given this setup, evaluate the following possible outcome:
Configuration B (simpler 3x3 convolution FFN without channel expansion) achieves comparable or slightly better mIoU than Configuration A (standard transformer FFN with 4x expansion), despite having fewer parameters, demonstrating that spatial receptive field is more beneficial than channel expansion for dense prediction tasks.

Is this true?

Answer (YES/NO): NO